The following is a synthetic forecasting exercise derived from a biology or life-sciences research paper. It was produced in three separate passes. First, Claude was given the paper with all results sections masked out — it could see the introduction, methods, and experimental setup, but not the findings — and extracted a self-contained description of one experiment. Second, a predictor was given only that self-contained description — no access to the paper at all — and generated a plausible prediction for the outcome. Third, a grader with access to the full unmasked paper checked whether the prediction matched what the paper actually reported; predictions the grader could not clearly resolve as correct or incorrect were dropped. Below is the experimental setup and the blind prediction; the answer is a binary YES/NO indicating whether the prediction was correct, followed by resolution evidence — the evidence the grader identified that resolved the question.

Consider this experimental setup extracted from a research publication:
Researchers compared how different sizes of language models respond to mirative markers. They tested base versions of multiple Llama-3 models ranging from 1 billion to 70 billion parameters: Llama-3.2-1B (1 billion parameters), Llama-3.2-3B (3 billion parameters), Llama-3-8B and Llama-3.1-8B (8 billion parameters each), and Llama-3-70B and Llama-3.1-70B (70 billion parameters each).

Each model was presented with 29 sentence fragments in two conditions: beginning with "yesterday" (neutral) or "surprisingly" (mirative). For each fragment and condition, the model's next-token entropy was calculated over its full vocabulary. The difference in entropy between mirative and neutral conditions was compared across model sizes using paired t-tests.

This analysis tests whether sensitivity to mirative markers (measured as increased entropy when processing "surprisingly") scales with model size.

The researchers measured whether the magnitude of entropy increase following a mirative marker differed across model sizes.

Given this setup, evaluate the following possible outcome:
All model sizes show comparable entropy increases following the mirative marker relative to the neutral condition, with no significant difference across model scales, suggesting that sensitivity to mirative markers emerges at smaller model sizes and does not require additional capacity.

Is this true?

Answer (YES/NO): NO